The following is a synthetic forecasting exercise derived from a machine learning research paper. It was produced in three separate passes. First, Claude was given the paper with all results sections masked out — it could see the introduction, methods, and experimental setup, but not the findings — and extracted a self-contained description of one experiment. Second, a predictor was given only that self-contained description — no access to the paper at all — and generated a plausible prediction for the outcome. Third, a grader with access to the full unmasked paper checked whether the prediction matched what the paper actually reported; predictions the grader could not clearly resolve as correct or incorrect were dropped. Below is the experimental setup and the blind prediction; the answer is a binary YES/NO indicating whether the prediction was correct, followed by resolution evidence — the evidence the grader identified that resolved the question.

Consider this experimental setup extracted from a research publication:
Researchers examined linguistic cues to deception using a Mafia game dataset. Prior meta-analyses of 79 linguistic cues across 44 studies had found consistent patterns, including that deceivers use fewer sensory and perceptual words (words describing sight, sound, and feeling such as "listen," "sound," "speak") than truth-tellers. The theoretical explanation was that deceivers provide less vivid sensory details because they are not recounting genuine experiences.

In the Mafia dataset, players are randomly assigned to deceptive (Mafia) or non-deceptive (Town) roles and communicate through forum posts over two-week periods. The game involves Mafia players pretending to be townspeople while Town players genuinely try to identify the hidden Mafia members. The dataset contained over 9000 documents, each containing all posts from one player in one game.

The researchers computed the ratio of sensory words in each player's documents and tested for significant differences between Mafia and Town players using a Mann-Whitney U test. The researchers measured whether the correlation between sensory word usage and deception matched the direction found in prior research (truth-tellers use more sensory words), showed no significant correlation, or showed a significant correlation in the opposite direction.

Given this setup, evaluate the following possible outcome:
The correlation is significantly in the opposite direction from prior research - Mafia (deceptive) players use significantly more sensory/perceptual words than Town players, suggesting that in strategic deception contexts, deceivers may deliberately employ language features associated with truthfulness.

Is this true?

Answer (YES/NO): YES